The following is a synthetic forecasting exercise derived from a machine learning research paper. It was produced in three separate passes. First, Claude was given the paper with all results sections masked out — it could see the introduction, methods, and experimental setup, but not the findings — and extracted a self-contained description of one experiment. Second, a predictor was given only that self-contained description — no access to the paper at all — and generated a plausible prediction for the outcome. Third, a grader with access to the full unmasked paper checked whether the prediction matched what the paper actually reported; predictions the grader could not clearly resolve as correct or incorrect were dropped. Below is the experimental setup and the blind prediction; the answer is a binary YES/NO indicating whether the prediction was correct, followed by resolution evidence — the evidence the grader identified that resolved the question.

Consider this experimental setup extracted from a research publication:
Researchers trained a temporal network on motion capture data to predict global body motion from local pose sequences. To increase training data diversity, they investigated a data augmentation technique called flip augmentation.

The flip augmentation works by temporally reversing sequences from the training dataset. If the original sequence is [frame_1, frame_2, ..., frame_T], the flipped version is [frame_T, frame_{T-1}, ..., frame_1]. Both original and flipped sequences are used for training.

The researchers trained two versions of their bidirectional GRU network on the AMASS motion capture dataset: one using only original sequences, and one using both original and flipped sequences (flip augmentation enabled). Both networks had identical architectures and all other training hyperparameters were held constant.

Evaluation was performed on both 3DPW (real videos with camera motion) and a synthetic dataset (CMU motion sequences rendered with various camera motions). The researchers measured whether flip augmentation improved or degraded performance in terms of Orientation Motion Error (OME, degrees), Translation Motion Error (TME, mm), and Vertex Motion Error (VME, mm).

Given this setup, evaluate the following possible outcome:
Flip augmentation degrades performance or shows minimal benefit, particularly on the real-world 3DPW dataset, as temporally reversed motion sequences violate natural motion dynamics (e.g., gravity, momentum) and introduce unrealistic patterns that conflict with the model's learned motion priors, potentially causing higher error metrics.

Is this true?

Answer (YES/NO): NO